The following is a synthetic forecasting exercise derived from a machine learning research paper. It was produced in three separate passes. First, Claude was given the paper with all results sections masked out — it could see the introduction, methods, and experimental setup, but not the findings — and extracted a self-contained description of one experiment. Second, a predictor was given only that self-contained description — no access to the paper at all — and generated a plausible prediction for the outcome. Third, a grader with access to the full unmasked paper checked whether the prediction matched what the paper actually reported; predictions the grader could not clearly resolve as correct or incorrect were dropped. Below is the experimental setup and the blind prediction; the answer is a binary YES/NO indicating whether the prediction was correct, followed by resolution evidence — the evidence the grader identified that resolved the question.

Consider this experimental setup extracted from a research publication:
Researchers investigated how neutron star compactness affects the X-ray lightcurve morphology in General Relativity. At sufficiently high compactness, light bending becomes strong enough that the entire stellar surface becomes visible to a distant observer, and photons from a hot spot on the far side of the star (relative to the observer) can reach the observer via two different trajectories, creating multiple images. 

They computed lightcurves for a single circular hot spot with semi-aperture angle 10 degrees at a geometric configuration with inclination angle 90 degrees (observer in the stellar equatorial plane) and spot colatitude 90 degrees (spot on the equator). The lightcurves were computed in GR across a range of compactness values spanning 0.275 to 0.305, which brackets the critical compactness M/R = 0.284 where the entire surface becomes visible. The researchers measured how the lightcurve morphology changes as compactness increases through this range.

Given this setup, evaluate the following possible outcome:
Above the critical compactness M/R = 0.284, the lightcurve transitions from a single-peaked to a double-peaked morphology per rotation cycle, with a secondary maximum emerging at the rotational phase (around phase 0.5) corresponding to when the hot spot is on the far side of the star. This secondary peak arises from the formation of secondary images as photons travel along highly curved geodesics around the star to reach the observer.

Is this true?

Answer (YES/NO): YES